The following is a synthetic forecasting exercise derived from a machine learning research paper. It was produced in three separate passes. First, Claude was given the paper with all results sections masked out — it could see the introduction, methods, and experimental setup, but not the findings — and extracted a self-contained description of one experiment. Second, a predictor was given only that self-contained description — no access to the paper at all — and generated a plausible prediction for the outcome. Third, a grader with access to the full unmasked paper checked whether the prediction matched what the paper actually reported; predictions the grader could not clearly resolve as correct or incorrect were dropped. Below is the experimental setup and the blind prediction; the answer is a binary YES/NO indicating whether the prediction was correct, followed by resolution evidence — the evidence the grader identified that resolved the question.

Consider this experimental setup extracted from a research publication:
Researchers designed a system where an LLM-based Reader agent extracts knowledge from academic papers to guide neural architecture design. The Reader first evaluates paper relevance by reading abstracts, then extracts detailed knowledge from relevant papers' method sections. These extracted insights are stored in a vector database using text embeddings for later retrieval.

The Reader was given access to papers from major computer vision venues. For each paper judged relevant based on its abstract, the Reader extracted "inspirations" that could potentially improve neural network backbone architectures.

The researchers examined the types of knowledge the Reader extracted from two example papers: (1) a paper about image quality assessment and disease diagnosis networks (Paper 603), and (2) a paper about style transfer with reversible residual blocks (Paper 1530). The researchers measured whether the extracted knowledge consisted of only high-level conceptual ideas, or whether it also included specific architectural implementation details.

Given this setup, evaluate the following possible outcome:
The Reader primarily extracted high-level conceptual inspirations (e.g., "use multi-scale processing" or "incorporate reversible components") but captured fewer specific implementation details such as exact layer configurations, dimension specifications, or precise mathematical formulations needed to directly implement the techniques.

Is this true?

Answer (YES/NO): YES